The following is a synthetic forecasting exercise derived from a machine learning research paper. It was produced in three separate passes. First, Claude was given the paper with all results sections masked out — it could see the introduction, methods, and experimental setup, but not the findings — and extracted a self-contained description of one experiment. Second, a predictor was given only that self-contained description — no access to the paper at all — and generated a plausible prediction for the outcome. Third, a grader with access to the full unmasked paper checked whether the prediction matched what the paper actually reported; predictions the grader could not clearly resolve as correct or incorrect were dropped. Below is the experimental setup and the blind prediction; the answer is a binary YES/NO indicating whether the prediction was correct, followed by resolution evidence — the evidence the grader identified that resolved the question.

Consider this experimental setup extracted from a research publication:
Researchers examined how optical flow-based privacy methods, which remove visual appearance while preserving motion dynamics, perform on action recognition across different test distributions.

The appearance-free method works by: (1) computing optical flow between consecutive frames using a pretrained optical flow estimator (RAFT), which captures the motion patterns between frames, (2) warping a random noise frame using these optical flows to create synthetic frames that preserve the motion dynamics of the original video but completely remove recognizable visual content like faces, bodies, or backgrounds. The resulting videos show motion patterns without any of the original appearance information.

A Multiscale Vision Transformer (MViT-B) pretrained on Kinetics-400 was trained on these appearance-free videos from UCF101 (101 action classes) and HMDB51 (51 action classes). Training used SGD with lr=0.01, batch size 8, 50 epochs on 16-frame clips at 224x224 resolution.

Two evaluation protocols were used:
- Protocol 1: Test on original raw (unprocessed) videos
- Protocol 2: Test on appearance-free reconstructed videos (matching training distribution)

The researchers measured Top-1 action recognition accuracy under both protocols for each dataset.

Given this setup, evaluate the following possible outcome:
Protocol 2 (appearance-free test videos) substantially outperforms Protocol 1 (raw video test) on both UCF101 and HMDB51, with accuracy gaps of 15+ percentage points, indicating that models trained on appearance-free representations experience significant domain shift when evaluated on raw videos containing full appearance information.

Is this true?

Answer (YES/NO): NO